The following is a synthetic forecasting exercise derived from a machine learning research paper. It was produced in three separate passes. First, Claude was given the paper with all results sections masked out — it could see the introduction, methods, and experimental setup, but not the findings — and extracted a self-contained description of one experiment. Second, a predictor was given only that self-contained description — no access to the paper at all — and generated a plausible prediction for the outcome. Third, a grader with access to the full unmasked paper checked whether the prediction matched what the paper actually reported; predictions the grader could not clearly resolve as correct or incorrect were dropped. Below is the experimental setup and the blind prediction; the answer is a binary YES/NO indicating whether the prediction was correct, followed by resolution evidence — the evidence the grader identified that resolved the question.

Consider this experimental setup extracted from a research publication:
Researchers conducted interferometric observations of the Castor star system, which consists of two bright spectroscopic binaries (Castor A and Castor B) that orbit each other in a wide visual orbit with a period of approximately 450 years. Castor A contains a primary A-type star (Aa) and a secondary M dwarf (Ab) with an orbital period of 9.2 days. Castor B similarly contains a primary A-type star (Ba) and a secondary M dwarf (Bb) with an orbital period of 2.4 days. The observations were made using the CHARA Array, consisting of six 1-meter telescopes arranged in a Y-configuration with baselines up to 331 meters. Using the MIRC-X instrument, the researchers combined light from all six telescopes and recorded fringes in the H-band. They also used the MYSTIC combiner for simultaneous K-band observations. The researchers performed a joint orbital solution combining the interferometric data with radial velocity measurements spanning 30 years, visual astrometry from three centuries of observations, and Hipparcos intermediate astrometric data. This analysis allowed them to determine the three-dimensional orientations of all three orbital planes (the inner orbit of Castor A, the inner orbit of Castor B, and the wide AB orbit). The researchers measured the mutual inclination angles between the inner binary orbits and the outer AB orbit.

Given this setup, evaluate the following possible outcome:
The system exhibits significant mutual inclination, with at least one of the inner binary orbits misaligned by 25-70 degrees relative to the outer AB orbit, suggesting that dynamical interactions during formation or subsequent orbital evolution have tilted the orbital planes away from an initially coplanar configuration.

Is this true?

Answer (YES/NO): YES